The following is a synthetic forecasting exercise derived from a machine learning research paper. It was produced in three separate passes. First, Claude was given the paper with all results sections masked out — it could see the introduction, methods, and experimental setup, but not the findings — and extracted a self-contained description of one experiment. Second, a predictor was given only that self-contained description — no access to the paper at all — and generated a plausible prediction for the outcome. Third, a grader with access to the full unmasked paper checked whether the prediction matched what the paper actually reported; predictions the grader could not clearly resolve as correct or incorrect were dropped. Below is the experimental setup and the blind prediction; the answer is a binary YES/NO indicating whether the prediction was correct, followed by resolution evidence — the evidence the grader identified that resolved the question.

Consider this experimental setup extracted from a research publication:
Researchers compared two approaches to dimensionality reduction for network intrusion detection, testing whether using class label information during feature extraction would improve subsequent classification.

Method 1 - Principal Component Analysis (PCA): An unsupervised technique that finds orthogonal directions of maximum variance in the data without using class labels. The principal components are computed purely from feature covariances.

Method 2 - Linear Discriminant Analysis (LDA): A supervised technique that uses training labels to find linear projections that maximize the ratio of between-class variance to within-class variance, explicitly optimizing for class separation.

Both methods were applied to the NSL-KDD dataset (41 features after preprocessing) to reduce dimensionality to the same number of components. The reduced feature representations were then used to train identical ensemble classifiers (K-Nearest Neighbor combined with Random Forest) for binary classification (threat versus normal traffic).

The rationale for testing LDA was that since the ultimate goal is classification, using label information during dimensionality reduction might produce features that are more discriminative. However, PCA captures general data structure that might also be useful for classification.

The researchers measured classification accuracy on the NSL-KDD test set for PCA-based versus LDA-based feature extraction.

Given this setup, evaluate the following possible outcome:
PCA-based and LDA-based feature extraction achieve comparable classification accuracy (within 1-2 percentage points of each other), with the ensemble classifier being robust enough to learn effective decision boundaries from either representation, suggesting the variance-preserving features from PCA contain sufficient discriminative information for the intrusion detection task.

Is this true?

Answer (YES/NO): NO